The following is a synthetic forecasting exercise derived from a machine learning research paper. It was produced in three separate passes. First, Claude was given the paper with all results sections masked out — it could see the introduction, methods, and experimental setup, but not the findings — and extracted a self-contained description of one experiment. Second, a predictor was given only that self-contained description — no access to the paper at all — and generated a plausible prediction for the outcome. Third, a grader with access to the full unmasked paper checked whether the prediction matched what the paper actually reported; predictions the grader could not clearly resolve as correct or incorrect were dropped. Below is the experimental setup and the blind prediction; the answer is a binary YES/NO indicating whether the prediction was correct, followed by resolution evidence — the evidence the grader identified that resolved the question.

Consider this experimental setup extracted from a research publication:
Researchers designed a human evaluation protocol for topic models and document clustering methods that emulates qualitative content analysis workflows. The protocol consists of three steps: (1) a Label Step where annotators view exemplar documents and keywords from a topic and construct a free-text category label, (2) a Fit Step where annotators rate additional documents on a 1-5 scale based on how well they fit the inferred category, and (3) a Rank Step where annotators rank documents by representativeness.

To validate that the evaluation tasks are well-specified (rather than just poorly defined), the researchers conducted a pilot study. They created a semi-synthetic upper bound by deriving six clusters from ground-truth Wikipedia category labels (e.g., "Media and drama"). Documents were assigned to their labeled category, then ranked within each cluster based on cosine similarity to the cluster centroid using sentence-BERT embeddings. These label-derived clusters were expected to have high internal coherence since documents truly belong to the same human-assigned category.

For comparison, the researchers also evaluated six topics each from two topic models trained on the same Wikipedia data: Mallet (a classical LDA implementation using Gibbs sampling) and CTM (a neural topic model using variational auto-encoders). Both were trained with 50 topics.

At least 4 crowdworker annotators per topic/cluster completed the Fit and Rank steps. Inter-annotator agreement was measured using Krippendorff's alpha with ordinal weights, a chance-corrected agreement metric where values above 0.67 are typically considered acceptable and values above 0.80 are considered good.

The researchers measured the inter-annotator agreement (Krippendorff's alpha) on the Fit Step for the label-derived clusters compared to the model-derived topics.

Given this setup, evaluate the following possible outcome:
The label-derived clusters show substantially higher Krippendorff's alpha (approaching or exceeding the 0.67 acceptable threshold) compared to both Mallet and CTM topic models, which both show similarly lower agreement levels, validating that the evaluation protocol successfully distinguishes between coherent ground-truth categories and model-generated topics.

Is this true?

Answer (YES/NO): NO